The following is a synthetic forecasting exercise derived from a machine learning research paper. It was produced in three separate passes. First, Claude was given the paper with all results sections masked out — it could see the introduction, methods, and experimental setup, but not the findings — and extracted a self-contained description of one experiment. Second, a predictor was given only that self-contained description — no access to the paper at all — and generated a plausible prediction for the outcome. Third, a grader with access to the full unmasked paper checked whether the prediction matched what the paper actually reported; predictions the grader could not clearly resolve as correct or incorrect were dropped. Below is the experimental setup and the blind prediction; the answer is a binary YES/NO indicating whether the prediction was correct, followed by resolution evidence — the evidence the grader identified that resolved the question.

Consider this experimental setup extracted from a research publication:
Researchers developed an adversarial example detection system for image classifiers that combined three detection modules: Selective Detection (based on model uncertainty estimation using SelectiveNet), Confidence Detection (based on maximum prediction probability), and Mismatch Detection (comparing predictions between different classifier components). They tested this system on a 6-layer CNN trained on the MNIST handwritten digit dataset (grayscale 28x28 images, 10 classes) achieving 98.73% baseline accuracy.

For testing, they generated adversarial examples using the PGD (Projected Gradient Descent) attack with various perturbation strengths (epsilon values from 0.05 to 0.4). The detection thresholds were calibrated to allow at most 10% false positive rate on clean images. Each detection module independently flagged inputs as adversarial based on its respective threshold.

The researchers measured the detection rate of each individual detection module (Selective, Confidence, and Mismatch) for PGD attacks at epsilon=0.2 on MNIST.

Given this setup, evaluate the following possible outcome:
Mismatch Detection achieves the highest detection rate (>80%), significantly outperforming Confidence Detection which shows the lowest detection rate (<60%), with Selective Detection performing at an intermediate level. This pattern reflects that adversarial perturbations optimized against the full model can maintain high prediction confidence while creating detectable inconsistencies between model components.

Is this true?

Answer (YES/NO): NO